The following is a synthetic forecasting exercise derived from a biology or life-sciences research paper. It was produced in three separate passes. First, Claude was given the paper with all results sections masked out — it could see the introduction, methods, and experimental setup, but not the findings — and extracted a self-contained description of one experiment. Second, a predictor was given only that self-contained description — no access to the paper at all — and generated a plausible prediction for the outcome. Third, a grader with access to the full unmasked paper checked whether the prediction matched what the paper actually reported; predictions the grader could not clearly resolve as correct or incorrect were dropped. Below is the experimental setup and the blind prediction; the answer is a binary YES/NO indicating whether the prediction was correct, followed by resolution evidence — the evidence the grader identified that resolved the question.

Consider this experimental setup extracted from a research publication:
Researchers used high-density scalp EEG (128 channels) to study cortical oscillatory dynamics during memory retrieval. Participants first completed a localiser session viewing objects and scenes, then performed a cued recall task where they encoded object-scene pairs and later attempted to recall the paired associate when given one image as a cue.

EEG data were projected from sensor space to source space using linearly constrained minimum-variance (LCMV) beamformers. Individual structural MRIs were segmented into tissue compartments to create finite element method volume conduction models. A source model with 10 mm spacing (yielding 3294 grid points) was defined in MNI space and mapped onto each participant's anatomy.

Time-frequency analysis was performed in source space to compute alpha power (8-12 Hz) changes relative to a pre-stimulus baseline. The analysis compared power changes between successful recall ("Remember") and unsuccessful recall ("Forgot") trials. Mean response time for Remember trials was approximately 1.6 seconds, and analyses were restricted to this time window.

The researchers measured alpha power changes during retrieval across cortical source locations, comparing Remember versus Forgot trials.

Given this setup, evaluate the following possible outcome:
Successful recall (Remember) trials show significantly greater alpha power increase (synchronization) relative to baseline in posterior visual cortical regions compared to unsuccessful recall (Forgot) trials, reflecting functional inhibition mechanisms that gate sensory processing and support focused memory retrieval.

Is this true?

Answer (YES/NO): NO